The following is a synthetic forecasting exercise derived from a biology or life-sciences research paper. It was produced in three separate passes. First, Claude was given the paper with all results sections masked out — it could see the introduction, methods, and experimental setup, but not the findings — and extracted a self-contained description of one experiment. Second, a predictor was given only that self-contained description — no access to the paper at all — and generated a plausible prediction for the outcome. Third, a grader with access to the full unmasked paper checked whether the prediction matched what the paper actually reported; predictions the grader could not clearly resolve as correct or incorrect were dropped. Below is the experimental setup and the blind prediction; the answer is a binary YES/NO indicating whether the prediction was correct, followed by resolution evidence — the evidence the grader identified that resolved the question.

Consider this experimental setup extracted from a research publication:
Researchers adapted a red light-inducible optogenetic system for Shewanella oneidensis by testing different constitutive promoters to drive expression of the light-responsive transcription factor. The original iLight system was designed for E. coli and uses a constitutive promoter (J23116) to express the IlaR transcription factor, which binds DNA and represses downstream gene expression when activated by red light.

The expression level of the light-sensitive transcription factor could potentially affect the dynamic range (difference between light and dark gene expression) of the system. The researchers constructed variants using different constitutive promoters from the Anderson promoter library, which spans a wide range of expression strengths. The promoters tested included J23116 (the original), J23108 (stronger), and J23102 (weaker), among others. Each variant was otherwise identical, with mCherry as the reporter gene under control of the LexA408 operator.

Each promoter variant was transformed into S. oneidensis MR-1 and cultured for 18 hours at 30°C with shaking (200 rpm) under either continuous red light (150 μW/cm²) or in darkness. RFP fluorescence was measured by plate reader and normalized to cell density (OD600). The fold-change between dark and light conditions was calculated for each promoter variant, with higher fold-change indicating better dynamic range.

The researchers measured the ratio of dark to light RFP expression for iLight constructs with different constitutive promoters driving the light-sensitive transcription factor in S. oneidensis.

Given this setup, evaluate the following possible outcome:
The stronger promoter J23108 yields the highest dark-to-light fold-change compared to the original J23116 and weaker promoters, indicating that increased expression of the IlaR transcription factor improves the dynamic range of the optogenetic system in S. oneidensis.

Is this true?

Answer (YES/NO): NO